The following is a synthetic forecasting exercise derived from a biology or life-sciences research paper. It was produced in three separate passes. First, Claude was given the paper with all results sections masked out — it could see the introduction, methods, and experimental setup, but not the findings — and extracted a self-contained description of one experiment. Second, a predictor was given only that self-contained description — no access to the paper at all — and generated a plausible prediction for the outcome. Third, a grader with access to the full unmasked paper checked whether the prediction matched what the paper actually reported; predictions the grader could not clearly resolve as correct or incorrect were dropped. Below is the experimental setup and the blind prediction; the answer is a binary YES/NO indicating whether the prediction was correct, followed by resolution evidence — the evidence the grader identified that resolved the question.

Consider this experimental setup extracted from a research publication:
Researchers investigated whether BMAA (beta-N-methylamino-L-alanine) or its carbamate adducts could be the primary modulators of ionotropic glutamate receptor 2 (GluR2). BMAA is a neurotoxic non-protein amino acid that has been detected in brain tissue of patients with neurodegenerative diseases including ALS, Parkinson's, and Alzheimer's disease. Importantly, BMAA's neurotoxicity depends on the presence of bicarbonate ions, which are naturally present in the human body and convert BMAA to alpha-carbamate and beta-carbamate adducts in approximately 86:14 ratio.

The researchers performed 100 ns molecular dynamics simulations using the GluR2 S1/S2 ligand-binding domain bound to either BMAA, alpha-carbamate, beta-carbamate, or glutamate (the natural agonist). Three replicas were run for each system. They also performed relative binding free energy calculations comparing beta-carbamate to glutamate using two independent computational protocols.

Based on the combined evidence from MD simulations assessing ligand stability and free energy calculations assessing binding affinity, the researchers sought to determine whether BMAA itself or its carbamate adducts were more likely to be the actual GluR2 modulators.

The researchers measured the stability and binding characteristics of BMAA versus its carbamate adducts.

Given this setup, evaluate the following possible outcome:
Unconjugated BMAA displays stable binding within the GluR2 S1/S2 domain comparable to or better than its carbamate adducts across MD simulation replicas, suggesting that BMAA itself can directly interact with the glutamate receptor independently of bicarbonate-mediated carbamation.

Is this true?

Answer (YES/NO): NO